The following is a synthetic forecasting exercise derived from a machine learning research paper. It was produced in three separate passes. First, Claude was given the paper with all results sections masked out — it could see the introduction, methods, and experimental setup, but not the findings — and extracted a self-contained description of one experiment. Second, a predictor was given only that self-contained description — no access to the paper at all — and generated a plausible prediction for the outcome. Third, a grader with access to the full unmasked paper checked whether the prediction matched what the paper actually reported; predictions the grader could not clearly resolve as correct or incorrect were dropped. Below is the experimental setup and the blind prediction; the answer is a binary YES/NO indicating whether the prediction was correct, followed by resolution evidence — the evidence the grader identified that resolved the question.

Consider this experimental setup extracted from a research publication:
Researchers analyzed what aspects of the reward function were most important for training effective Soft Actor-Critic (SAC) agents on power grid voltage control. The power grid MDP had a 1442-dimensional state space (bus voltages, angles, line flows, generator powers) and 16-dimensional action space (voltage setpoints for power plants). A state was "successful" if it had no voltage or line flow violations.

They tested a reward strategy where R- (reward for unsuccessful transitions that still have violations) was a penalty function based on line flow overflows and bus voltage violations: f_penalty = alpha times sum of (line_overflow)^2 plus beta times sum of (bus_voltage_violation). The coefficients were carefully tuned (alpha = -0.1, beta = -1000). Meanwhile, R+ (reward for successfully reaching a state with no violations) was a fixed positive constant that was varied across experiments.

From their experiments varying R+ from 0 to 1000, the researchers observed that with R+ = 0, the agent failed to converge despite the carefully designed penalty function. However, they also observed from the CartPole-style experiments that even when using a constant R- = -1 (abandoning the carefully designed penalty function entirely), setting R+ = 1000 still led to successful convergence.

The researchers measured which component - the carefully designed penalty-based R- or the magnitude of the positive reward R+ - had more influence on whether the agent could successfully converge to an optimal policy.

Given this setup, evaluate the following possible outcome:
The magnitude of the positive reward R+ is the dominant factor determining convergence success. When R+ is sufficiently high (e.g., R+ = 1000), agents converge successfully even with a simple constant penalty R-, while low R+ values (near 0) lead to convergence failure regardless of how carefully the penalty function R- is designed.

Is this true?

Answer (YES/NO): YES